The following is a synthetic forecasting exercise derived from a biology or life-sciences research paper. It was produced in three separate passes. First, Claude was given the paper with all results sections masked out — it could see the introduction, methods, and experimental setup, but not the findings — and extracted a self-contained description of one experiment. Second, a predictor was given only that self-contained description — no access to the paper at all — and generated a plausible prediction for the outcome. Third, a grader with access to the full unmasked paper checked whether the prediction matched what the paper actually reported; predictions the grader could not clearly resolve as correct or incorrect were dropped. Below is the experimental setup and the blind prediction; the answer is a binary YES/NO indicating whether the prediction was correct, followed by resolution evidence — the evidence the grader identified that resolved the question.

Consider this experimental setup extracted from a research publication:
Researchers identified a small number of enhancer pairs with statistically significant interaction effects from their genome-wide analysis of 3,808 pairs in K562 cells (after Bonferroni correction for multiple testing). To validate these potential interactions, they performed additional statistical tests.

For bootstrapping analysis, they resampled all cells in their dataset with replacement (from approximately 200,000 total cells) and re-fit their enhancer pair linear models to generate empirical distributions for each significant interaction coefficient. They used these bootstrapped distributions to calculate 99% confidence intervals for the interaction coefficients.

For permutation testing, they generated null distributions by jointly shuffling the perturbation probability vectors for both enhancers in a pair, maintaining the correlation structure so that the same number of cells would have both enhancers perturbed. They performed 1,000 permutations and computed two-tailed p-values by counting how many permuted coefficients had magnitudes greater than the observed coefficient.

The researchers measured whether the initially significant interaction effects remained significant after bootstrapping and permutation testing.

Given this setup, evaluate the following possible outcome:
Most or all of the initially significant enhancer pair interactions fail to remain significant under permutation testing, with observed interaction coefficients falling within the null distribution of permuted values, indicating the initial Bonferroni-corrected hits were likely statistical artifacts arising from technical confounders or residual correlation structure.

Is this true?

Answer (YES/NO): NO